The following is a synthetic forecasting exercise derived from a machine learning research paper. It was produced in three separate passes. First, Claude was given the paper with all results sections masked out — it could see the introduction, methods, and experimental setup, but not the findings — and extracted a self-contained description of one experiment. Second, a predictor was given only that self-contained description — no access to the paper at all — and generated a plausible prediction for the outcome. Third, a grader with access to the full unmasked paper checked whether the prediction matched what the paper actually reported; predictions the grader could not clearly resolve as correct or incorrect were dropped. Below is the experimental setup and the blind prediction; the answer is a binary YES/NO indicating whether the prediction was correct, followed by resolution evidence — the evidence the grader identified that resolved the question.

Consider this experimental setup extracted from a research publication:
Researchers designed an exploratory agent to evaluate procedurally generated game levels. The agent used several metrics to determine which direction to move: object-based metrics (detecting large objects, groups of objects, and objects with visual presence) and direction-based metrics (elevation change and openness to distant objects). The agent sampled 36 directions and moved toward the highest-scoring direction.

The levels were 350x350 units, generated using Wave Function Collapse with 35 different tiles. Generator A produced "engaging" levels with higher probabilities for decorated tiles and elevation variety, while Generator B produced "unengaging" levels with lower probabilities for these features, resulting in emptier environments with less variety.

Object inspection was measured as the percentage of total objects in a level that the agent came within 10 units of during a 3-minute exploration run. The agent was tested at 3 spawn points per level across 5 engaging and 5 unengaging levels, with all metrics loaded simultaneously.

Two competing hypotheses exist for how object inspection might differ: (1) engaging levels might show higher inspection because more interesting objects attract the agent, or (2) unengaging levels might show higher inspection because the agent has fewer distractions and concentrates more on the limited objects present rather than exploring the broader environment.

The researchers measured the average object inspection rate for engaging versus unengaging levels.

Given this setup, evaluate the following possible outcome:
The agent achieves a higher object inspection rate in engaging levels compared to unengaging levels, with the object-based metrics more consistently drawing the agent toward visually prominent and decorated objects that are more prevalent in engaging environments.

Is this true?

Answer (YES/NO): YES